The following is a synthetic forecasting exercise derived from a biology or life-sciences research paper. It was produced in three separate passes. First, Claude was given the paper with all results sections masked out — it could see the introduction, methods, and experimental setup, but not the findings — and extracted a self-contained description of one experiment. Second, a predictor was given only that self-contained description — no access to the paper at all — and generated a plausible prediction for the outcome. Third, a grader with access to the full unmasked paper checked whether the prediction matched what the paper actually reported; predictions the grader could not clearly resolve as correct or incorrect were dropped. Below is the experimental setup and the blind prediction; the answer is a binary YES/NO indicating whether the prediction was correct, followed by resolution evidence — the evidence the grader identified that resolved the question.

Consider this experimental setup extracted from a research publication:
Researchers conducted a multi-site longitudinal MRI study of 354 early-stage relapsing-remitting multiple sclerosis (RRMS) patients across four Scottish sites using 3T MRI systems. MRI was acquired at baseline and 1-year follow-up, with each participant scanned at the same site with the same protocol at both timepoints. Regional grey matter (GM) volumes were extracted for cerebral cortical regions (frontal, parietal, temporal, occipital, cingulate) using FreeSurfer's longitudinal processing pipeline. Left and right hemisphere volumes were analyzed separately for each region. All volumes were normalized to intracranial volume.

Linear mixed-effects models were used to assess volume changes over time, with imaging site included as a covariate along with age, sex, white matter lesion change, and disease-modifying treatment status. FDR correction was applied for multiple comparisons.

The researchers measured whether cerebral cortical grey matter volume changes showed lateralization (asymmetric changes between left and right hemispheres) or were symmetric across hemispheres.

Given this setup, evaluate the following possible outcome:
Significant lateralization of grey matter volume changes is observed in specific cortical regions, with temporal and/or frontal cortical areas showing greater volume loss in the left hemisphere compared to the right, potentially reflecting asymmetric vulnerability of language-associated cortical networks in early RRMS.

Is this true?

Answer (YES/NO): YES